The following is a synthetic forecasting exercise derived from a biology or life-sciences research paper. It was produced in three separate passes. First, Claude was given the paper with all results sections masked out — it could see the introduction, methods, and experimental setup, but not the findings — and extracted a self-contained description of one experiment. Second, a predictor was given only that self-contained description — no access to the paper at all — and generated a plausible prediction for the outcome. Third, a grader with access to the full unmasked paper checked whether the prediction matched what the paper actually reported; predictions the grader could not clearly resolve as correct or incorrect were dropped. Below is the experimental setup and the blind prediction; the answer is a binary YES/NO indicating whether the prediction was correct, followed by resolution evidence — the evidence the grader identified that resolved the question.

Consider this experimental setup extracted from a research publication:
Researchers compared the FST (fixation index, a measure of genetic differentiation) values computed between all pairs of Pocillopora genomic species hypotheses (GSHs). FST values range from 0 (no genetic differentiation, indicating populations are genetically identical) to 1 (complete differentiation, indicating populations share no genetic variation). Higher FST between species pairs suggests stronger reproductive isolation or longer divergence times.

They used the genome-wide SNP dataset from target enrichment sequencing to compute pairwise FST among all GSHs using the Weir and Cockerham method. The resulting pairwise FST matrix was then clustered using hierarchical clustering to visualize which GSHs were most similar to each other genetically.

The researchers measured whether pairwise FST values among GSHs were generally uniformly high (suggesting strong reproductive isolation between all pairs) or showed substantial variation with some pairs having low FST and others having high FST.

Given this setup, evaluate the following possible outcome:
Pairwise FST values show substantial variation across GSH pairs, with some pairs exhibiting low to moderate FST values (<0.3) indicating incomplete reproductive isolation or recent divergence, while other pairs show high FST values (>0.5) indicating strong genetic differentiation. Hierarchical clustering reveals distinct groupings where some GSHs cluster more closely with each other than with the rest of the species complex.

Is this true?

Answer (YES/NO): YES